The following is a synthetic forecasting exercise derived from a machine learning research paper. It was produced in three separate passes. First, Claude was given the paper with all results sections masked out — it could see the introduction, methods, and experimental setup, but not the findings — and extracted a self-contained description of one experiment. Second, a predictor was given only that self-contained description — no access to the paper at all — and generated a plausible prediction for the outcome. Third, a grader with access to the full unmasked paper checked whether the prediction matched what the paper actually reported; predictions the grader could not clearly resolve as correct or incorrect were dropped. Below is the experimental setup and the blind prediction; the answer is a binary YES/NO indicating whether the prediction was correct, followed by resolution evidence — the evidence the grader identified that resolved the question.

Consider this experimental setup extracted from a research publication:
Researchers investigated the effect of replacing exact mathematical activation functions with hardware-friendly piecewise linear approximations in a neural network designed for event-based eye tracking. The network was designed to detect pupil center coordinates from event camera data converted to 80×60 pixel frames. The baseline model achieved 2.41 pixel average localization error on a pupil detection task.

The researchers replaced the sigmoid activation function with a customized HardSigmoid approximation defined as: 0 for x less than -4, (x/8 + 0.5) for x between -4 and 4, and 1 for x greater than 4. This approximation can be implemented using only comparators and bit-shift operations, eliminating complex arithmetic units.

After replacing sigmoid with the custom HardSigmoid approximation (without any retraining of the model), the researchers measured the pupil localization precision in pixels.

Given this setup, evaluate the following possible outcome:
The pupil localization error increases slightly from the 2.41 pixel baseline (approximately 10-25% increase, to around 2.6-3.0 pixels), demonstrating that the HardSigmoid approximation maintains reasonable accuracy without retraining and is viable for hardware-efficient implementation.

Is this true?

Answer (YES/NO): NO